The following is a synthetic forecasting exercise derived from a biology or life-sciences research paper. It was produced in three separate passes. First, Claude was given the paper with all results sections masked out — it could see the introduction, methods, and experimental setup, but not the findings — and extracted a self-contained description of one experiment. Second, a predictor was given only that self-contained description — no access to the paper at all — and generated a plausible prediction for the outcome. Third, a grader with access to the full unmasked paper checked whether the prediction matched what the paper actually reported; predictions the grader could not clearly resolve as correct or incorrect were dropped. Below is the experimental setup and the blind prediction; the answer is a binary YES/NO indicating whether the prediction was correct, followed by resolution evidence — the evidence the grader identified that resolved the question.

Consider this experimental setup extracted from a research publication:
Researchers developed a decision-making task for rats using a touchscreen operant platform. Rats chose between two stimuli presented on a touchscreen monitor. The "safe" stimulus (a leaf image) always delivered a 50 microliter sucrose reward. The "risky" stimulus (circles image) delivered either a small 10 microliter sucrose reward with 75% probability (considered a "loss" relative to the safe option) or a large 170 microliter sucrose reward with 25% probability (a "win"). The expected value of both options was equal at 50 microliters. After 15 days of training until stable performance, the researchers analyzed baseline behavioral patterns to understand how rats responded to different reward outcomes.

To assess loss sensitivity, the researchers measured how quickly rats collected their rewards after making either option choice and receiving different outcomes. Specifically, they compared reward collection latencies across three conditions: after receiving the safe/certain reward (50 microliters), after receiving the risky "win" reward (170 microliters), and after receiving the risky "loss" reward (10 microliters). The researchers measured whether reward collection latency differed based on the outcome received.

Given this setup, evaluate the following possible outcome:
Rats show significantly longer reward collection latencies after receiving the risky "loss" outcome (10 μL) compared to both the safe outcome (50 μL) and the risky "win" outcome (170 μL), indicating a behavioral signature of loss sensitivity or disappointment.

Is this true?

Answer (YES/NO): YES